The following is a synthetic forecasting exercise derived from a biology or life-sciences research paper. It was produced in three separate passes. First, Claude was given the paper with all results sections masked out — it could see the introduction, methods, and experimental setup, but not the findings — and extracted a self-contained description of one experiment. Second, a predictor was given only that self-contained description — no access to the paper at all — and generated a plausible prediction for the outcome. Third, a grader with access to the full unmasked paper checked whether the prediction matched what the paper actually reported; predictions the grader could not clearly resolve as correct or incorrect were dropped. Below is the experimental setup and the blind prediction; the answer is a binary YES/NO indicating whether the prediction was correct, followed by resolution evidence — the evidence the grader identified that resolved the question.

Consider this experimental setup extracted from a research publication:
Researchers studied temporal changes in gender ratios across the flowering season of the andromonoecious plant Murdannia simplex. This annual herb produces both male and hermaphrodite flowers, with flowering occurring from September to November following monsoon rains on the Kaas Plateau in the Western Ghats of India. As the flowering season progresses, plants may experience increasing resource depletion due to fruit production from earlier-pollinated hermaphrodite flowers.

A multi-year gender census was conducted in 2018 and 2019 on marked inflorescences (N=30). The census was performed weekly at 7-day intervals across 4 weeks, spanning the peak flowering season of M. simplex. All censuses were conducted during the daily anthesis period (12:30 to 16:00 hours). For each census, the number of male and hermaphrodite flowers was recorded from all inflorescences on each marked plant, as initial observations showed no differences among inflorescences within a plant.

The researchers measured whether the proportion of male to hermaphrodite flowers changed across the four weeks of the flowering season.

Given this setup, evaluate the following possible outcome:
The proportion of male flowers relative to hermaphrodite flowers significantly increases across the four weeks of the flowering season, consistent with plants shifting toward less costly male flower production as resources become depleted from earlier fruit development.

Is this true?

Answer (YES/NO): NO